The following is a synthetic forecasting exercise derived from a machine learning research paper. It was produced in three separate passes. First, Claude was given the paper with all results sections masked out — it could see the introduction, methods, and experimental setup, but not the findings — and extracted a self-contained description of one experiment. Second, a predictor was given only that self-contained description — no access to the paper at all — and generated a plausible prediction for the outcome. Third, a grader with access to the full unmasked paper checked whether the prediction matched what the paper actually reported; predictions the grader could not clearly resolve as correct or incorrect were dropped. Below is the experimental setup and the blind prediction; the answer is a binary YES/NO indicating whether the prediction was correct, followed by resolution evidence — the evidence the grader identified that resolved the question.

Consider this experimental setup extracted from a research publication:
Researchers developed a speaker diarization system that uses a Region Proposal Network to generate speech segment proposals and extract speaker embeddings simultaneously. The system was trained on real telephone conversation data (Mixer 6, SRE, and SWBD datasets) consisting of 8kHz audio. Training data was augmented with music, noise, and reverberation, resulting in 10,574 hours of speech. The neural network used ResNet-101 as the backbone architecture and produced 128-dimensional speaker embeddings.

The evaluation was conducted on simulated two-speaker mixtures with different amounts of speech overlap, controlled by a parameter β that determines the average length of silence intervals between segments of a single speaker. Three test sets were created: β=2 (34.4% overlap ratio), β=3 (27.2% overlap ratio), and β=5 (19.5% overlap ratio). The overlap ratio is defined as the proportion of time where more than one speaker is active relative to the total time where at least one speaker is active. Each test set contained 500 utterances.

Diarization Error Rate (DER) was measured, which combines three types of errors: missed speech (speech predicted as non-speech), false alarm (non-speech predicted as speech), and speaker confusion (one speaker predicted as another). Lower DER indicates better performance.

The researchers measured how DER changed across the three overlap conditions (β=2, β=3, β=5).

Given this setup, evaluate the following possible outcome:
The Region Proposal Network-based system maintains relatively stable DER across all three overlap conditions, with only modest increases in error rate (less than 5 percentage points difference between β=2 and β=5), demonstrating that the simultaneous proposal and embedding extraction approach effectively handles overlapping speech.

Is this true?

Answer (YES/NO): NO